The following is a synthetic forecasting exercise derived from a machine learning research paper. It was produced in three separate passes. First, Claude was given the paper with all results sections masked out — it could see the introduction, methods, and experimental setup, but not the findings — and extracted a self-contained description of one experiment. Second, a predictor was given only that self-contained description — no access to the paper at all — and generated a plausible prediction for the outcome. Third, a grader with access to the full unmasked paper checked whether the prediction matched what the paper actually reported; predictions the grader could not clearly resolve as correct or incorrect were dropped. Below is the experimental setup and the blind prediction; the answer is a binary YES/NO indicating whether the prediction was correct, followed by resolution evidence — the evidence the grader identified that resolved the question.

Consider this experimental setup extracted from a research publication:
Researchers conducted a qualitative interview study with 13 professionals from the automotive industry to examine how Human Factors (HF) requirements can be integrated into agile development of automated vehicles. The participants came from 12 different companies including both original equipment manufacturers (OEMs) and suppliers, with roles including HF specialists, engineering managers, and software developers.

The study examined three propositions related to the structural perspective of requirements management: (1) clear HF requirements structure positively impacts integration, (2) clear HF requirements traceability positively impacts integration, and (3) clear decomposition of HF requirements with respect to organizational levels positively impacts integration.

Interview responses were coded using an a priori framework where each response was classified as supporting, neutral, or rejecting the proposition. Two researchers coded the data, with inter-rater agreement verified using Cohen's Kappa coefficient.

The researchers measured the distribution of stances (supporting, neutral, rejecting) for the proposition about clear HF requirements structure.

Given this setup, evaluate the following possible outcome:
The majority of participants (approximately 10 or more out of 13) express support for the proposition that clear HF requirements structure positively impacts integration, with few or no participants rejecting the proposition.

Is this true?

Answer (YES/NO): NO